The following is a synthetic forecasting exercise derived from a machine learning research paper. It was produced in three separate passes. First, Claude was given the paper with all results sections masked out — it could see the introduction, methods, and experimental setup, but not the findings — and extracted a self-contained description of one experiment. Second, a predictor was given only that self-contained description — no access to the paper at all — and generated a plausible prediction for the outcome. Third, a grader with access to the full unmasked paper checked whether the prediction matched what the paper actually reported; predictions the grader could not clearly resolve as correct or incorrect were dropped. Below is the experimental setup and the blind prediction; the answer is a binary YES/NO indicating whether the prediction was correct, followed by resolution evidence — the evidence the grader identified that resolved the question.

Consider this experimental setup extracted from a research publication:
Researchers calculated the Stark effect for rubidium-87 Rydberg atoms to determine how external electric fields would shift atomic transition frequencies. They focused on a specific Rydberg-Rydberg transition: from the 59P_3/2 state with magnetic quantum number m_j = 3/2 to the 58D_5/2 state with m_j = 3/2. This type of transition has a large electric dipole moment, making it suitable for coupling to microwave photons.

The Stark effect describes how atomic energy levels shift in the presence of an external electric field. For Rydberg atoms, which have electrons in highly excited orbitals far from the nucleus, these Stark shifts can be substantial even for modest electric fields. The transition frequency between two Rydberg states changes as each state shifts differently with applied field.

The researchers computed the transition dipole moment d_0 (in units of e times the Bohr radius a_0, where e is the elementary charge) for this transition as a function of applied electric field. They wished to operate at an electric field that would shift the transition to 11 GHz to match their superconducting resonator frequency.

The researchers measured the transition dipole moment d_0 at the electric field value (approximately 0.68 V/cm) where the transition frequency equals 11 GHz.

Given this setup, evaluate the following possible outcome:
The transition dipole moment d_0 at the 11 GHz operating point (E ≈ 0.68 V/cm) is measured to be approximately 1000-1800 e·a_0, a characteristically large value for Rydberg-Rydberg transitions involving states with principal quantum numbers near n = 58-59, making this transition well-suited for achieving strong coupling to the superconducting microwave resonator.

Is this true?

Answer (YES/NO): NO